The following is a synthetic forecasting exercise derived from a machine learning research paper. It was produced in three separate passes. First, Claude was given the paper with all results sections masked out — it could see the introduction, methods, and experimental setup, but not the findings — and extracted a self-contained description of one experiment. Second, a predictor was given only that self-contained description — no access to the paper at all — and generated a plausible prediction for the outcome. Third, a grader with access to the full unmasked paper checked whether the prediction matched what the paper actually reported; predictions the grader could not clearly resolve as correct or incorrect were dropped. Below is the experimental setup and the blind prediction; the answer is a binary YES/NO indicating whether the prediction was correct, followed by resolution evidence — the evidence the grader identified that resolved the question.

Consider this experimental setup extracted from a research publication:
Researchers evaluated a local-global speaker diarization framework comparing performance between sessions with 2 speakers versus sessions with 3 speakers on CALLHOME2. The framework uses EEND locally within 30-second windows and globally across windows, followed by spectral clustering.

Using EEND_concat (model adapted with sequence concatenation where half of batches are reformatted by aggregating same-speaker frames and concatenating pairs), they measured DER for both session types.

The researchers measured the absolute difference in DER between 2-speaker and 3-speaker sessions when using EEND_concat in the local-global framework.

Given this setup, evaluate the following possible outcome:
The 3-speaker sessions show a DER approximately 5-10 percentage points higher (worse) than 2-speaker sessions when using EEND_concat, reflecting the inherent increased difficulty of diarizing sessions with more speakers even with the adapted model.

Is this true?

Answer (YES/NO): NO